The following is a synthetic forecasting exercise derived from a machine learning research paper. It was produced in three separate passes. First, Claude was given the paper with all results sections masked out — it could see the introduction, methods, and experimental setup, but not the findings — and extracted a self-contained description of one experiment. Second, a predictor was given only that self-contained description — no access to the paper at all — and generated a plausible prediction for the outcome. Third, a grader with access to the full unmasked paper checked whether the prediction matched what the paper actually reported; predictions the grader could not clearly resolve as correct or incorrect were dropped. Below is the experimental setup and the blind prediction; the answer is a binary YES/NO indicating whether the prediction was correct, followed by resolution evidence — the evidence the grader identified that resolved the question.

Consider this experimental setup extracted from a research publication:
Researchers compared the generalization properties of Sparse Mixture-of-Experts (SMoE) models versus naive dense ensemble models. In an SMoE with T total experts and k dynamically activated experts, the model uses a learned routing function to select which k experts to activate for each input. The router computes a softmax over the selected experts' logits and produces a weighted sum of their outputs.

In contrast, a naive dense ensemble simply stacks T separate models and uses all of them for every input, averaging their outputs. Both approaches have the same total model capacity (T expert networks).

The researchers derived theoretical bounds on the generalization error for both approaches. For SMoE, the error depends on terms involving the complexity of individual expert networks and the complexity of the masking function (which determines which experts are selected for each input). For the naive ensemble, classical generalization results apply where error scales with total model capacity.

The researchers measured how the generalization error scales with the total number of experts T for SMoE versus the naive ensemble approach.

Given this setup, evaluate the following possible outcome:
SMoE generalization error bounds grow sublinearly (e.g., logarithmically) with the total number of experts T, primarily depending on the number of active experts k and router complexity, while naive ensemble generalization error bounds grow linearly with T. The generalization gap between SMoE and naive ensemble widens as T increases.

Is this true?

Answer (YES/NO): YES